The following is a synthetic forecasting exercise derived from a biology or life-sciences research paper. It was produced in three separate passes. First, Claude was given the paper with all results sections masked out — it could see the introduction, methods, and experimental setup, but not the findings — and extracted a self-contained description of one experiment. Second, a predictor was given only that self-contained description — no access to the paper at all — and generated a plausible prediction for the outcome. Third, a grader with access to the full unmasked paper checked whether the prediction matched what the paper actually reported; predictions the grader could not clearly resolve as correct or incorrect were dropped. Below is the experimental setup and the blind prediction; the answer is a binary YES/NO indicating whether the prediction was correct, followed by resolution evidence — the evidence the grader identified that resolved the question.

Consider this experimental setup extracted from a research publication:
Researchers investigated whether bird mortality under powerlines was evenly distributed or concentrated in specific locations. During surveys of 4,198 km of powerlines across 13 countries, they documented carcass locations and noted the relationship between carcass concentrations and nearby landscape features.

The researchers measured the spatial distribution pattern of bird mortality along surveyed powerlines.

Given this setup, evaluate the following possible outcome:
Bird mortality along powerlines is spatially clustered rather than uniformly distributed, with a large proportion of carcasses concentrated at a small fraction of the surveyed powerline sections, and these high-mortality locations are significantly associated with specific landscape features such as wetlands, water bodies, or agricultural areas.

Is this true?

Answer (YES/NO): NO